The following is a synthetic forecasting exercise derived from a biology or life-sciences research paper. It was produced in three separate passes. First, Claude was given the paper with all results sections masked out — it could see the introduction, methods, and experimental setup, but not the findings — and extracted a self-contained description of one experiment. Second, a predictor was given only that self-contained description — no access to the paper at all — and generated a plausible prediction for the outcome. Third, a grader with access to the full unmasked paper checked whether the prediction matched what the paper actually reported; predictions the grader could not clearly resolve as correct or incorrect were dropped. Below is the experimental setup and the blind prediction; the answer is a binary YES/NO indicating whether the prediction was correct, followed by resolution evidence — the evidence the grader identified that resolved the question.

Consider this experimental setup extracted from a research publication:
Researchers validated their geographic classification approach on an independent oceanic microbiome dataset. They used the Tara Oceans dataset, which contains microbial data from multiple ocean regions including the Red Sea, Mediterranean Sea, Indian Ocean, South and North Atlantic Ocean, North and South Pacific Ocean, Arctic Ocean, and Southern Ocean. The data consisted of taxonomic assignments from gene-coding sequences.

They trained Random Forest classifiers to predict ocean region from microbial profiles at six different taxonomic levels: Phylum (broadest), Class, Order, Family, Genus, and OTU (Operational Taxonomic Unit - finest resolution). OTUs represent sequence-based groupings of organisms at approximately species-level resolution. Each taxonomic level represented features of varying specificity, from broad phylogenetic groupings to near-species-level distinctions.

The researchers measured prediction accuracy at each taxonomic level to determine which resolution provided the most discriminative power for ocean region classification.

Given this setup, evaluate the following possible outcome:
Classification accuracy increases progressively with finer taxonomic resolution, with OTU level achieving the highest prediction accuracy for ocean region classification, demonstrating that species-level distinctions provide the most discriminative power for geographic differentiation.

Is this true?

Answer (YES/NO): NO